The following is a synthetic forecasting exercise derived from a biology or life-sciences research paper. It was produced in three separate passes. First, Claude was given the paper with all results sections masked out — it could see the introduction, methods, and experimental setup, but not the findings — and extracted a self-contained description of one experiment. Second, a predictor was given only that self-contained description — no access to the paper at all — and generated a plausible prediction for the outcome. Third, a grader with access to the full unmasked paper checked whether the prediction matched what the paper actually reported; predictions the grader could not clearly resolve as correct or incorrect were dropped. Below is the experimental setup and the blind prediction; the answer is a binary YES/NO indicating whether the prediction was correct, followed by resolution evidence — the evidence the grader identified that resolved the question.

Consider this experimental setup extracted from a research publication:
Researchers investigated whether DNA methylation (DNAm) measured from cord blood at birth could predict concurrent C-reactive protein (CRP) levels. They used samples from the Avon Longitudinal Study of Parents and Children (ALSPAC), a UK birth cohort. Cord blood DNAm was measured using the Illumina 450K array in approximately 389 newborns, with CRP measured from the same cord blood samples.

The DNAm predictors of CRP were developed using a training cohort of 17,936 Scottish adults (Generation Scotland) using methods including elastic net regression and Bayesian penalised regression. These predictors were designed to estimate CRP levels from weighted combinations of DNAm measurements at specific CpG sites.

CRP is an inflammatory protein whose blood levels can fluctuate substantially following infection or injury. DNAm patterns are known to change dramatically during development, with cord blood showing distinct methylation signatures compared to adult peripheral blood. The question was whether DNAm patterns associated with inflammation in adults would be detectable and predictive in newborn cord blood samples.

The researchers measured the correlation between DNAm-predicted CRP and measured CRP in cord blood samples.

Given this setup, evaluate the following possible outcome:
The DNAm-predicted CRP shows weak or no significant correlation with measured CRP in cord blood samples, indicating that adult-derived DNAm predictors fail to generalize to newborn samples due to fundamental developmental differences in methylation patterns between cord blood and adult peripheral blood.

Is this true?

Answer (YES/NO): YES